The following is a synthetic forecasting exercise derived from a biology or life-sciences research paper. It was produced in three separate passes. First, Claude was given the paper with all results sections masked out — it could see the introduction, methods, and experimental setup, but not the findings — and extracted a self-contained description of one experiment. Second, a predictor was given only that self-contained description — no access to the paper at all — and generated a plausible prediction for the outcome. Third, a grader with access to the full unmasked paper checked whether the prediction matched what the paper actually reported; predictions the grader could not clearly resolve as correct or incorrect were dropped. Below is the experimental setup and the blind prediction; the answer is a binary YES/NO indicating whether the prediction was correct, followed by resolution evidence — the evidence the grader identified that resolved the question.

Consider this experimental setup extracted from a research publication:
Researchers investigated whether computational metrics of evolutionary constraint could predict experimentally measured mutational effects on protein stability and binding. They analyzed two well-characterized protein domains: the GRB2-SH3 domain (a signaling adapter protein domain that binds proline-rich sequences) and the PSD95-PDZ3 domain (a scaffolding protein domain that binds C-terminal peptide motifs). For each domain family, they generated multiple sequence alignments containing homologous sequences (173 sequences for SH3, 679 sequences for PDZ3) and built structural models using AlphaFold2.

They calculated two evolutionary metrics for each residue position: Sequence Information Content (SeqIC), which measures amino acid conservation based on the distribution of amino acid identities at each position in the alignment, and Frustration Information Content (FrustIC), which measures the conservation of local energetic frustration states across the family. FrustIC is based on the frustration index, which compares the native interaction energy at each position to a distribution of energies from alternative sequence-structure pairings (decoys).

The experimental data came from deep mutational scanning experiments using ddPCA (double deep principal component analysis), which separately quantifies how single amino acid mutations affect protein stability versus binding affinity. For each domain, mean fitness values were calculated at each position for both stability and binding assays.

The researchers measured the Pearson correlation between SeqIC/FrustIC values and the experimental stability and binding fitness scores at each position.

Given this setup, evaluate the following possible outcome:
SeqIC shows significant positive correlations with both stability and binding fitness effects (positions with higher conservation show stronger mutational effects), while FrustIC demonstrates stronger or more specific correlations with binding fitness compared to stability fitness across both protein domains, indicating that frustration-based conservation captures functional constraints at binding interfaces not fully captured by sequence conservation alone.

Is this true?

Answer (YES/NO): NO